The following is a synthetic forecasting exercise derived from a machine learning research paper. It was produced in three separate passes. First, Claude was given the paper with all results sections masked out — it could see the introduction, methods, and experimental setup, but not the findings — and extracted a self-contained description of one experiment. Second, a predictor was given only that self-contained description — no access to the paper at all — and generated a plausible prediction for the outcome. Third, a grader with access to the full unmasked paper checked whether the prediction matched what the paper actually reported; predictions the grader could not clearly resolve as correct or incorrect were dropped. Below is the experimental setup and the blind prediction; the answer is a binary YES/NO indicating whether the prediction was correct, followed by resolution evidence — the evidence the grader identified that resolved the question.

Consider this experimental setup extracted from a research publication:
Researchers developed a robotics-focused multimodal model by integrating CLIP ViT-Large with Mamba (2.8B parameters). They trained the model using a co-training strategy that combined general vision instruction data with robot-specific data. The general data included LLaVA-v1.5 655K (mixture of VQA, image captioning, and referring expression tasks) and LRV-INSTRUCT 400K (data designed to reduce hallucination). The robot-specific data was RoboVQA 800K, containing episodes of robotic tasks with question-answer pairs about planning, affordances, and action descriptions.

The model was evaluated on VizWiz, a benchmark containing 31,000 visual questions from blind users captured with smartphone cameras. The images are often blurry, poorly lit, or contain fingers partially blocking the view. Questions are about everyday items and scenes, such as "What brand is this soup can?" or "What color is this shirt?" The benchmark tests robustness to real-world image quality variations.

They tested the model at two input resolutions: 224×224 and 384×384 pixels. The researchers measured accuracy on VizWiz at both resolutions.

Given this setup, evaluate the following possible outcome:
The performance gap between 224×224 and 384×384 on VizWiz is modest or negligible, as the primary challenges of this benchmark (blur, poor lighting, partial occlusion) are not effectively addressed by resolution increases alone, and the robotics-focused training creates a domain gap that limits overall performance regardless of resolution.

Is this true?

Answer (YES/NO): YES